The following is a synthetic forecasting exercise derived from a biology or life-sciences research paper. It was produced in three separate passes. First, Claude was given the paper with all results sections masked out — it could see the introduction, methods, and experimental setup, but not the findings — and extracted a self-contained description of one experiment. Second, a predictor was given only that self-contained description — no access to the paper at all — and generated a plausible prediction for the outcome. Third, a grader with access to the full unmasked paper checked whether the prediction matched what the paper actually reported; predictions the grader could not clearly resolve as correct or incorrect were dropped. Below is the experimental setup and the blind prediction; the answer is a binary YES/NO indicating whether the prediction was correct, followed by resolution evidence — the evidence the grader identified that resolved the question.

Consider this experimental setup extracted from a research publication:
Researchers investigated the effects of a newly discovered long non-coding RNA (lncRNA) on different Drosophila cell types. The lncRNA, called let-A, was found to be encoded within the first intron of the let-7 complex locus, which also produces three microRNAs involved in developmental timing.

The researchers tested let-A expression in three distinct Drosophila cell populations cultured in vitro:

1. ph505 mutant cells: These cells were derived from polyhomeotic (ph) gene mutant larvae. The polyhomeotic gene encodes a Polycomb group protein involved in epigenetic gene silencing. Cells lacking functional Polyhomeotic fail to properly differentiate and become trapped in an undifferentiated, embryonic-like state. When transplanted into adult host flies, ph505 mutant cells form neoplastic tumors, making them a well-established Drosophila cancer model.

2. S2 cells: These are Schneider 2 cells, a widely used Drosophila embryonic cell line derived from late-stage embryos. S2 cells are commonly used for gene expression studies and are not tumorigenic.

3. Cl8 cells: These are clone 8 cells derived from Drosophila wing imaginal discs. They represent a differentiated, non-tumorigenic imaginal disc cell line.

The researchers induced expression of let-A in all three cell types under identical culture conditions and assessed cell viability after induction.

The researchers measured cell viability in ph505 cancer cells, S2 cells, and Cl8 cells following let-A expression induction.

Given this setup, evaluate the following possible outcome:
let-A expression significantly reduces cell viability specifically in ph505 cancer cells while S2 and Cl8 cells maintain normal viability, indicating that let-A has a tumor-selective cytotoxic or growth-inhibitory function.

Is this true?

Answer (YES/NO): YES